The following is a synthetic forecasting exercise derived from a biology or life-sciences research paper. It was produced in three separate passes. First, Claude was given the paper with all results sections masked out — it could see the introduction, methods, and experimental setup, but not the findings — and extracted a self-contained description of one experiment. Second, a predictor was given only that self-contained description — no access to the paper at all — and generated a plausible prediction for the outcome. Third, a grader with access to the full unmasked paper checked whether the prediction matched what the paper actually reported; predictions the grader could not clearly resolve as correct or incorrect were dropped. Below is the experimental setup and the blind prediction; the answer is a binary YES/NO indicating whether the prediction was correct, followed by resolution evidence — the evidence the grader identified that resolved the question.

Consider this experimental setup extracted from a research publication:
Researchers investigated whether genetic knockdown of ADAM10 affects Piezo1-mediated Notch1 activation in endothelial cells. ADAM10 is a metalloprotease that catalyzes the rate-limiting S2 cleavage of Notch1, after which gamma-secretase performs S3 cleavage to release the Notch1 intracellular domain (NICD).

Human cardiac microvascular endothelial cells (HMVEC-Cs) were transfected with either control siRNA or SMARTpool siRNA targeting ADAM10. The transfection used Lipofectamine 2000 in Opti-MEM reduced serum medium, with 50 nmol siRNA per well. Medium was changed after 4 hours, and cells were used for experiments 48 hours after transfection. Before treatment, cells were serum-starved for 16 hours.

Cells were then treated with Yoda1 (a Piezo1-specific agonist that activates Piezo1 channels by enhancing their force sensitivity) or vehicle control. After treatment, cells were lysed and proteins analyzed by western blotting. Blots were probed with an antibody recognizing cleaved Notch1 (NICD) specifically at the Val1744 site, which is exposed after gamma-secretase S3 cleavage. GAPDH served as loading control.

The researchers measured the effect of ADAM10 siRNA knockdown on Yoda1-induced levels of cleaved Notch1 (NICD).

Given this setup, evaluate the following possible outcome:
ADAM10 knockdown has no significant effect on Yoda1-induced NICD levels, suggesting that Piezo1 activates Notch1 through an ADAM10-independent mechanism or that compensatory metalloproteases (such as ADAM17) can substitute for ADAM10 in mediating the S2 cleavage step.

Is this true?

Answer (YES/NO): NO